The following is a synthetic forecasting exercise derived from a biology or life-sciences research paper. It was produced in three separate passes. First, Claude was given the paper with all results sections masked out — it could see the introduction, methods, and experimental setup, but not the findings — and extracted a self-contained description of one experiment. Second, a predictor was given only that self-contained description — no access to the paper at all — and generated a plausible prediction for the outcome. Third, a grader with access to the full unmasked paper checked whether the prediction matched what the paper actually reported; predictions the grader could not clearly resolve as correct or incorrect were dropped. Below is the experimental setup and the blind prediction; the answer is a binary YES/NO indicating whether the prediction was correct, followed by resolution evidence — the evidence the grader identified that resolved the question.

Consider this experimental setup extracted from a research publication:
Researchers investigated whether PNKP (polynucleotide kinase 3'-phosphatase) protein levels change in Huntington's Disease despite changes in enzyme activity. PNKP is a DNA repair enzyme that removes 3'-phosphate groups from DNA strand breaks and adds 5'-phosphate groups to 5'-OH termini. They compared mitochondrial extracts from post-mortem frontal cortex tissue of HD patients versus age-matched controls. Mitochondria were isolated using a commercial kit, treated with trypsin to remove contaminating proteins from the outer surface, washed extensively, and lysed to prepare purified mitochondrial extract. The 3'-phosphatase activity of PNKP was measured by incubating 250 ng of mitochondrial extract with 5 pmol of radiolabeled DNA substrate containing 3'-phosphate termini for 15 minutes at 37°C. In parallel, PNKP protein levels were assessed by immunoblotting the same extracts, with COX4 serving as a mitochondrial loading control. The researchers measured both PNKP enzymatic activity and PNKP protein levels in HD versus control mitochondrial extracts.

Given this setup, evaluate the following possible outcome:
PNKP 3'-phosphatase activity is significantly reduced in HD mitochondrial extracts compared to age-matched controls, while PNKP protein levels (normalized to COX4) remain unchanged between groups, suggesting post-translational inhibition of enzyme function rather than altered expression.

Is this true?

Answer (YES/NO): YES